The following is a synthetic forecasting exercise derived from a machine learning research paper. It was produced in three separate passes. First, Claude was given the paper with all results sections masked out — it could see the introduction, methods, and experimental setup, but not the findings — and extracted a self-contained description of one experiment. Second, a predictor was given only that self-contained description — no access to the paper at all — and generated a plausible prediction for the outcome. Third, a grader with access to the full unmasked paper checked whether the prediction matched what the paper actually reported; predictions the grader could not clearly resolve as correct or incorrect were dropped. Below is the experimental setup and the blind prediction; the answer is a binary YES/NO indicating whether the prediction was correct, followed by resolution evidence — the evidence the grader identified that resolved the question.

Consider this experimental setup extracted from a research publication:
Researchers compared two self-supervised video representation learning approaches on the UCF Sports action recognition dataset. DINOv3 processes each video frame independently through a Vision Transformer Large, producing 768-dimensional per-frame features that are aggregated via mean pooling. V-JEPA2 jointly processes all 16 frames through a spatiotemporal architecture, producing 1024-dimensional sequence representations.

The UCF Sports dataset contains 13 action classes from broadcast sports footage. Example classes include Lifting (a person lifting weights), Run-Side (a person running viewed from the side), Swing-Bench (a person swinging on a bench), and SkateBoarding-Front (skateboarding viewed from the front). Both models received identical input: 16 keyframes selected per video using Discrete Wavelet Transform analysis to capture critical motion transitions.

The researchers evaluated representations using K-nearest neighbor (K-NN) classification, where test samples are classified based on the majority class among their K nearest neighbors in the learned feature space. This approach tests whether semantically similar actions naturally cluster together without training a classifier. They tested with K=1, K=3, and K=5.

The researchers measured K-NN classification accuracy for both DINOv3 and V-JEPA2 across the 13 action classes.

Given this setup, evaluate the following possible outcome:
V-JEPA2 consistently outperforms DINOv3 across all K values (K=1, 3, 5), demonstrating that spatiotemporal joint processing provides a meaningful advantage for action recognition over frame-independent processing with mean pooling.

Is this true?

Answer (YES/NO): NO